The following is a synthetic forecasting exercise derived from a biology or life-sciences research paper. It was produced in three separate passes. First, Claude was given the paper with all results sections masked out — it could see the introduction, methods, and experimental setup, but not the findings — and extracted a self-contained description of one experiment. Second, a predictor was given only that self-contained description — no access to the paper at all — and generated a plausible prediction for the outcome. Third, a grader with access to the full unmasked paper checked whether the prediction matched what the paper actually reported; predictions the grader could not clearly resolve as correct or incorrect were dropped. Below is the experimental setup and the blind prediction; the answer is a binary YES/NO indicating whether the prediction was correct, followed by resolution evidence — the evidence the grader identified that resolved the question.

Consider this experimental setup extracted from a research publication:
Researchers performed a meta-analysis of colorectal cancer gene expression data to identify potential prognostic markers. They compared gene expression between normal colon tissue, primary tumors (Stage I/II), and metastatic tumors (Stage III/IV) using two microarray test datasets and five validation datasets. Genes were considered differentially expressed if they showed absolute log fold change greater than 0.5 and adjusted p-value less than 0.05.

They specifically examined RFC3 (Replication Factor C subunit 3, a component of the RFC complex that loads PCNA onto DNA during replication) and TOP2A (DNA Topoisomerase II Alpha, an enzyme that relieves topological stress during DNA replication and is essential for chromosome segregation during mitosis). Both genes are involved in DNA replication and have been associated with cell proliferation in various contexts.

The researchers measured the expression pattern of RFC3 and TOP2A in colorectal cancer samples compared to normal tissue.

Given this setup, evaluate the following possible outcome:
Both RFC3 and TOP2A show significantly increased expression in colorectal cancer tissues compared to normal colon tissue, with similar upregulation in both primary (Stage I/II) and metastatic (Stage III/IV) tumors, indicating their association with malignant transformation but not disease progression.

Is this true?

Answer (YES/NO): NO